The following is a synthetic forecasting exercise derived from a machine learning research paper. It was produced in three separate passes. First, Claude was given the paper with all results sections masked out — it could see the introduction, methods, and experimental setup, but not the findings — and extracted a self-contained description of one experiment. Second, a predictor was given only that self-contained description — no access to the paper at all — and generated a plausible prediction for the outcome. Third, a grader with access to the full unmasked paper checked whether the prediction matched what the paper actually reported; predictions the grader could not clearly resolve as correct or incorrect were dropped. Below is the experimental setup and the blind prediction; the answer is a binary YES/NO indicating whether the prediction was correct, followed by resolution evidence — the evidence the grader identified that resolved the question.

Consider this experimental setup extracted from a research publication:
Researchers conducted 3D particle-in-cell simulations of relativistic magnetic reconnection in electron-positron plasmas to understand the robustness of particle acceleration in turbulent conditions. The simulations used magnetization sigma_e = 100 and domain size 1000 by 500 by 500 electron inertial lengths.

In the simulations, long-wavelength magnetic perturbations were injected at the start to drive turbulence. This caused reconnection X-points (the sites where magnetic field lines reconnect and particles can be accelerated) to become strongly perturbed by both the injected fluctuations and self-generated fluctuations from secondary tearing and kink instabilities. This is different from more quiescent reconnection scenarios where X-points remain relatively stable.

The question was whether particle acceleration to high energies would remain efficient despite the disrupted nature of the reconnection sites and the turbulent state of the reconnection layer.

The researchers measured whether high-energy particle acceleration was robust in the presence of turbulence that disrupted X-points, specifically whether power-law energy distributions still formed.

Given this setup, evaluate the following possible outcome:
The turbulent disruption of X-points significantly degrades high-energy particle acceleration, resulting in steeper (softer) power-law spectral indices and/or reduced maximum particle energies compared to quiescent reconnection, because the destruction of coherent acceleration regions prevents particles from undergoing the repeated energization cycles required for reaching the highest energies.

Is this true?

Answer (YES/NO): NO